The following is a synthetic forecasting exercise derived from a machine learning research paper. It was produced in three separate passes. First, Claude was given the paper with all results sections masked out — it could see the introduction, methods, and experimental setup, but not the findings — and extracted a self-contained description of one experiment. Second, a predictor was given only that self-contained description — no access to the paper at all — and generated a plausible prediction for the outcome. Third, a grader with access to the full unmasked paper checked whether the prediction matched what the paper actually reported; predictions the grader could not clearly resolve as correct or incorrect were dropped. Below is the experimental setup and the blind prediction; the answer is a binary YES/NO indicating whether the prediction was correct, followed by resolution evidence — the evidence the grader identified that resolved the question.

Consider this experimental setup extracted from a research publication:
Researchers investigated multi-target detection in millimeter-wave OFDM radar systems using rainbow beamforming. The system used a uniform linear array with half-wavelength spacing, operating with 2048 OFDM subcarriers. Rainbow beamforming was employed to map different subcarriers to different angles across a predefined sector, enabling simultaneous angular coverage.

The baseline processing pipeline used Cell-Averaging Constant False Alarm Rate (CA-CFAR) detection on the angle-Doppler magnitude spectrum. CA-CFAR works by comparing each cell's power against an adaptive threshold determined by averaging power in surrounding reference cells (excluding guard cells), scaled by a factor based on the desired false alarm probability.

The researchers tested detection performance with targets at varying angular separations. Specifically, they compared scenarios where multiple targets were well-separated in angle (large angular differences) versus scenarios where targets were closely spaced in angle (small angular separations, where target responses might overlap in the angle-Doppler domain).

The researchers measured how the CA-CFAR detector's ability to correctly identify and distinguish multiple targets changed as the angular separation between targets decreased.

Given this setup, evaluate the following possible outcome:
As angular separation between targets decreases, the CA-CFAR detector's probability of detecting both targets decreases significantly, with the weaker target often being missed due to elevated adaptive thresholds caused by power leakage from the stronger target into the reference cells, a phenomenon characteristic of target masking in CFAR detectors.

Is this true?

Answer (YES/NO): NO